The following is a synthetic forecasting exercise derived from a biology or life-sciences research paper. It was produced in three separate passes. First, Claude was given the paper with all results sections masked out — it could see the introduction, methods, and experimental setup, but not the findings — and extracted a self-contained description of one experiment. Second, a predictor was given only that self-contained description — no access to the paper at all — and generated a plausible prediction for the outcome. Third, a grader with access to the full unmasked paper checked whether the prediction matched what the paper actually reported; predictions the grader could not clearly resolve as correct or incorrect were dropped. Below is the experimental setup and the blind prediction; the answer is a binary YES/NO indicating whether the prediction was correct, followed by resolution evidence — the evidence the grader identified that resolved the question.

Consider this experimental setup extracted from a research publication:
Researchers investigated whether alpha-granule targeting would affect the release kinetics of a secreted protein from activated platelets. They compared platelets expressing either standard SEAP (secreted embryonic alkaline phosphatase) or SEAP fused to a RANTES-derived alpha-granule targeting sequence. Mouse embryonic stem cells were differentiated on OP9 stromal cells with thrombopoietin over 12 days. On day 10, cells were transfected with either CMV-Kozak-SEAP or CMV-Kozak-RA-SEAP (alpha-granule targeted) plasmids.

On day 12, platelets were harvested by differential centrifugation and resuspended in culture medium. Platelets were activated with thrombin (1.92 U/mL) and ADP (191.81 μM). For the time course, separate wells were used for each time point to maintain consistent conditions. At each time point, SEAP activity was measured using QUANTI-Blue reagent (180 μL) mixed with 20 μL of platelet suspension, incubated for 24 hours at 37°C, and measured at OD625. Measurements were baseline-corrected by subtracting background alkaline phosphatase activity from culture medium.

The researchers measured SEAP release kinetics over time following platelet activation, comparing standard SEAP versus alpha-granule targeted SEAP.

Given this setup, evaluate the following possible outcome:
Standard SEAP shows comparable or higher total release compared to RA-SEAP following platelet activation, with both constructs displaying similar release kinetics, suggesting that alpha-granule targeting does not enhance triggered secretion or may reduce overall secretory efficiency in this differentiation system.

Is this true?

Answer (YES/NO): NO